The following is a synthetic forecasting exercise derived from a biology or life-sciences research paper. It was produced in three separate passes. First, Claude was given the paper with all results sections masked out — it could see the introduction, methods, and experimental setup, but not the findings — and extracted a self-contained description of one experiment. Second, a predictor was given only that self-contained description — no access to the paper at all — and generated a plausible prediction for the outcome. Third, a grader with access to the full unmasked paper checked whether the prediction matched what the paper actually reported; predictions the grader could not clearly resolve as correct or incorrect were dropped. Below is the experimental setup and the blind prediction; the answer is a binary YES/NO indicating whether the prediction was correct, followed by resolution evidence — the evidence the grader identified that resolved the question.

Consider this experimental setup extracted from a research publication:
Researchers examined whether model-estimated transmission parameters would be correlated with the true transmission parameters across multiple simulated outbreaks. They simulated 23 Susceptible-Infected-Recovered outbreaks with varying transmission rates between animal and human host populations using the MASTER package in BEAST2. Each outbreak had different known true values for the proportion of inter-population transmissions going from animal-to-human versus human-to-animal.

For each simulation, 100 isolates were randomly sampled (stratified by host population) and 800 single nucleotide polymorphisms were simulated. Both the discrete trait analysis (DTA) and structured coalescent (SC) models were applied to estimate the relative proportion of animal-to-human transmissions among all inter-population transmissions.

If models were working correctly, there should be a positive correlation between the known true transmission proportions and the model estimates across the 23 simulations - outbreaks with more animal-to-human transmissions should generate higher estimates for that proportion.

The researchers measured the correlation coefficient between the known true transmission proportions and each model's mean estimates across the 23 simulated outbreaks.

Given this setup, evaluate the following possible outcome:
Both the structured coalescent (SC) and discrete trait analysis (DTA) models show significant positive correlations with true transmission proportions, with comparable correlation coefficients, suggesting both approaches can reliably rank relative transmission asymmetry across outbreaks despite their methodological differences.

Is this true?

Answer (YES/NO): NO